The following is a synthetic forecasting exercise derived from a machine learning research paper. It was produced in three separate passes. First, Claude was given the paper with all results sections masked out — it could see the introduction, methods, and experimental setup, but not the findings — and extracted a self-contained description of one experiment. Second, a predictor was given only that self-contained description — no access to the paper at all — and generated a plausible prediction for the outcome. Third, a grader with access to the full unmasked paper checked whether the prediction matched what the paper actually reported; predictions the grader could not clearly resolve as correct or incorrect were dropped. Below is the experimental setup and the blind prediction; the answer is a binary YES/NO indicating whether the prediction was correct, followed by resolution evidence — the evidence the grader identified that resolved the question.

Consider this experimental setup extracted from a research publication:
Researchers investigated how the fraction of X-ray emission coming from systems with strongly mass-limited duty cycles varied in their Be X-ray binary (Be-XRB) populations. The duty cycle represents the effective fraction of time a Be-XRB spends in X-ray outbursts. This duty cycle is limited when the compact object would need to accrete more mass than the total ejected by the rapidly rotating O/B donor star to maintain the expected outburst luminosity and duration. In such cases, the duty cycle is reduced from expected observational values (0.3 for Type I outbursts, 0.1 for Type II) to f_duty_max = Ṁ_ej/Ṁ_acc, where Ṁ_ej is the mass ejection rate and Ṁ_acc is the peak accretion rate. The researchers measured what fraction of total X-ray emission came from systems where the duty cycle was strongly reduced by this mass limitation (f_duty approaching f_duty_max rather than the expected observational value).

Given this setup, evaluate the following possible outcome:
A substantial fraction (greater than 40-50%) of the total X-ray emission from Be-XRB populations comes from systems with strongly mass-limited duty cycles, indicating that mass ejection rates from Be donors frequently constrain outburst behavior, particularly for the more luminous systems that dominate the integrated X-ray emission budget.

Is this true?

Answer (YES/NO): YES